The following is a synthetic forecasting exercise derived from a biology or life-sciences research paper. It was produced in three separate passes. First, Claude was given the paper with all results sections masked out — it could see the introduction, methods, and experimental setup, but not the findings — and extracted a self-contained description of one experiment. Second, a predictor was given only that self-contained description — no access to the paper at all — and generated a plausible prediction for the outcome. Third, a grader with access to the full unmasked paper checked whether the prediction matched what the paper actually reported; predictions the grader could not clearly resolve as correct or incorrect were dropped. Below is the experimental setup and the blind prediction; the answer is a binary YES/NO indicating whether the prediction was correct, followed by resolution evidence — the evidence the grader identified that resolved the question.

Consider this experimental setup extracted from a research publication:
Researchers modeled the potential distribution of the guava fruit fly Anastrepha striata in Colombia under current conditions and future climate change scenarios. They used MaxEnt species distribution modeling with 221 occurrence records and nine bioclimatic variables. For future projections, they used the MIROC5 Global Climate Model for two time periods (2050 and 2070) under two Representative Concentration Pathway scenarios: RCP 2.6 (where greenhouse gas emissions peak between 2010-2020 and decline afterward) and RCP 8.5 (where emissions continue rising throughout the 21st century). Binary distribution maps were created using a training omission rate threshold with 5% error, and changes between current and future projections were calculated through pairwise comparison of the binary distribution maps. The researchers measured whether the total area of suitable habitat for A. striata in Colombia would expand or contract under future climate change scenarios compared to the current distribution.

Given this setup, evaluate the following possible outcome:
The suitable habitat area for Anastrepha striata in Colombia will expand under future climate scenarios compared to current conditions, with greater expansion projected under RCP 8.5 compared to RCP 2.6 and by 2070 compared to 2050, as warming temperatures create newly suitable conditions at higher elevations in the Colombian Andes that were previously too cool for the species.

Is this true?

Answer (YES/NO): NO